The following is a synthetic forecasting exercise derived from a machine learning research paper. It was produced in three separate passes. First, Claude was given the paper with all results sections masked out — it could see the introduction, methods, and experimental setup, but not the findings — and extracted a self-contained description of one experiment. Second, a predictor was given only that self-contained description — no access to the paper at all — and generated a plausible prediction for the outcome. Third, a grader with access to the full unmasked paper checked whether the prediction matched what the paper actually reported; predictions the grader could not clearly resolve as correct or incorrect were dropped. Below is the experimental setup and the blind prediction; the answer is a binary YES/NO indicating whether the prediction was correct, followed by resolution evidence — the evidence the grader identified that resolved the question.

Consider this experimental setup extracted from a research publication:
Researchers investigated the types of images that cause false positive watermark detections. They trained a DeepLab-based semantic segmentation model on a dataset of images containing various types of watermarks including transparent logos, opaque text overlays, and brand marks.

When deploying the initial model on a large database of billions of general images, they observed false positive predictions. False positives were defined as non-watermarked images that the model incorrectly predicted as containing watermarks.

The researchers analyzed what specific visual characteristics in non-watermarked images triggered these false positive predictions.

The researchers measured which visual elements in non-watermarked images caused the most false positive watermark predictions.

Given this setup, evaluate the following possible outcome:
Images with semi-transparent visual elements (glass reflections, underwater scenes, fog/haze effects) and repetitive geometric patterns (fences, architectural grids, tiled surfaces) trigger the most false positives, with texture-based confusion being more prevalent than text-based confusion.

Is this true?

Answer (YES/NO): NO